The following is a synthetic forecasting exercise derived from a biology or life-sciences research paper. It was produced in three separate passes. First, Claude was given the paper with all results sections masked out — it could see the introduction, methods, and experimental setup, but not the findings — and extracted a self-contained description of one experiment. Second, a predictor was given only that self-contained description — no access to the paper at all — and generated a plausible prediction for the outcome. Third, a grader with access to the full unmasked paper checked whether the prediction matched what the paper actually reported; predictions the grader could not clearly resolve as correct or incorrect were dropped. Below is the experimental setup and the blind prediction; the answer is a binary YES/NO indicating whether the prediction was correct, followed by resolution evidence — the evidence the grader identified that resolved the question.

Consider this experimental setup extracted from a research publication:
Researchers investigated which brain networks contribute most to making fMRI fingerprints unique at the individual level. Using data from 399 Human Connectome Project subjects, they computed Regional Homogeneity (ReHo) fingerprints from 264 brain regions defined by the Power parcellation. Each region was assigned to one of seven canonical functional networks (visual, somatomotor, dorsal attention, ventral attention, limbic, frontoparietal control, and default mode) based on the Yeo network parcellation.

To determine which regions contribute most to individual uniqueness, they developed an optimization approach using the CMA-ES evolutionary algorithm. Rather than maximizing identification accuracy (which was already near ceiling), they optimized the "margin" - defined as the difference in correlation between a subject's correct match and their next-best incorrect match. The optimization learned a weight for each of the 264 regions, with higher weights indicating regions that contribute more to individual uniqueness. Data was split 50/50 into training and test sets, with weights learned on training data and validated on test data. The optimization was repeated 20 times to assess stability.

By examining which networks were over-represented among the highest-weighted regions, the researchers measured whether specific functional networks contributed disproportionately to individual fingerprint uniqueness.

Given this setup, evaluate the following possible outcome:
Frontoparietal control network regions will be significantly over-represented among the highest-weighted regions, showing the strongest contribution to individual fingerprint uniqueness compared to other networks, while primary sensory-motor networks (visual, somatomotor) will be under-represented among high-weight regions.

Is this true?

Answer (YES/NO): NO